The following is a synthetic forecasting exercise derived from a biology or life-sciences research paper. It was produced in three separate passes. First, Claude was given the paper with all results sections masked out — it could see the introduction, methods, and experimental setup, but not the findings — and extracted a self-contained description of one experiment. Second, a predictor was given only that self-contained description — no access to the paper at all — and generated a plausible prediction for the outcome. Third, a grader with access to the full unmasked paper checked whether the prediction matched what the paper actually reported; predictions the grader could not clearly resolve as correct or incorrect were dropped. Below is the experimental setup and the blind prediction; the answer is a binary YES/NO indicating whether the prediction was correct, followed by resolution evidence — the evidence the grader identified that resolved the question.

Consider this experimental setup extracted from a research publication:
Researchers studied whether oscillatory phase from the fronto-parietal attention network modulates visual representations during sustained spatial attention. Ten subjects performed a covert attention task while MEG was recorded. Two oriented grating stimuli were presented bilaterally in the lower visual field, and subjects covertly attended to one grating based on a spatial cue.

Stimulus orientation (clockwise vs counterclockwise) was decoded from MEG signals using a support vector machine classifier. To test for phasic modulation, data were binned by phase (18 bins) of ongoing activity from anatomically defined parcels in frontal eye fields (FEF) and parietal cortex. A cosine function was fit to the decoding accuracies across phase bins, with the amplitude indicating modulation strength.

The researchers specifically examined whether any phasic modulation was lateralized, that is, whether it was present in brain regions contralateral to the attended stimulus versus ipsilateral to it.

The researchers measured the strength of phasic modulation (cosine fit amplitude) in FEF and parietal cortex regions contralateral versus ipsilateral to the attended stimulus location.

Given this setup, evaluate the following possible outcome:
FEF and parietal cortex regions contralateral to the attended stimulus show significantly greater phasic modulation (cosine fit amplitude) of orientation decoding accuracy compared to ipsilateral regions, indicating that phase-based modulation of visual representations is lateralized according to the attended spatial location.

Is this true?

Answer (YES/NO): YES